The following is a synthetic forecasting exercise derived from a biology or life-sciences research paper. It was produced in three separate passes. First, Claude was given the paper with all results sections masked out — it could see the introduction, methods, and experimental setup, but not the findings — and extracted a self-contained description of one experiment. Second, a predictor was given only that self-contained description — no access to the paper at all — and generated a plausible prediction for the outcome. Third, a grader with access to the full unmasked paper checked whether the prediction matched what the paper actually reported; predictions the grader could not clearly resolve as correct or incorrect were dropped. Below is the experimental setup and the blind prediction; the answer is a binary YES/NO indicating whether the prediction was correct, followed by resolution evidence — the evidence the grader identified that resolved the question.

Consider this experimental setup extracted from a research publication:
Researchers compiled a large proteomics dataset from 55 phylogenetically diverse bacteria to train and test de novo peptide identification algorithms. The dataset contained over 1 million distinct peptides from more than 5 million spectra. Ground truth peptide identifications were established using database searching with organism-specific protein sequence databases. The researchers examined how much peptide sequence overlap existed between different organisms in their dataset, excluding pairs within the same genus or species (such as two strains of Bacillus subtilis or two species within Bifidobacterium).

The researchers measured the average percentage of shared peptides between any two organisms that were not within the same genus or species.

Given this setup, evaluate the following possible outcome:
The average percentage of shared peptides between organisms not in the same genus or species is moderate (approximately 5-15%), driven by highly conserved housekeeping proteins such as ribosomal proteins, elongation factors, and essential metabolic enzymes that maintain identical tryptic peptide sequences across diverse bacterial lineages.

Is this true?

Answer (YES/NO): NO